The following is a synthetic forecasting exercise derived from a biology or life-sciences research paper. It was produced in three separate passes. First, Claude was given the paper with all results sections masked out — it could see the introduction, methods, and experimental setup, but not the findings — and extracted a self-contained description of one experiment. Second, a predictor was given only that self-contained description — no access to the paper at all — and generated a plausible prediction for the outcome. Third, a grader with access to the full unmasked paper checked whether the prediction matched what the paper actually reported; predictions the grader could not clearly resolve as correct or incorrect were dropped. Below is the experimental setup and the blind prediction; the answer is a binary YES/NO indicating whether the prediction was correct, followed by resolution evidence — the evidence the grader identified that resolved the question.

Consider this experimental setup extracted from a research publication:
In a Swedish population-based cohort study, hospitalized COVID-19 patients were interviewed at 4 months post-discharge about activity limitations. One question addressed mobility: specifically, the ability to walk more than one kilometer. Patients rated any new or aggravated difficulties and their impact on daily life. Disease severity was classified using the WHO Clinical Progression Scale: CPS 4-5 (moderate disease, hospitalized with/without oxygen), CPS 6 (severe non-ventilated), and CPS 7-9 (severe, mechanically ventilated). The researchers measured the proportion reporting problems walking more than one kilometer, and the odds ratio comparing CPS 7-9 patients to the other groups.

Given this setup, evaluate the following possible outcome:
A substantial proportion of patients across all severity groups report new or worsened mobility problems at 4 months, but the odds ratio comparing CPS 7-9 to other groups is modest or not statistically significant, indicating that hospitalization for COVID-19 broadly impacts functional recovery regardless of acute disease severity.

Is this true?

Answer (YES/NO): NO